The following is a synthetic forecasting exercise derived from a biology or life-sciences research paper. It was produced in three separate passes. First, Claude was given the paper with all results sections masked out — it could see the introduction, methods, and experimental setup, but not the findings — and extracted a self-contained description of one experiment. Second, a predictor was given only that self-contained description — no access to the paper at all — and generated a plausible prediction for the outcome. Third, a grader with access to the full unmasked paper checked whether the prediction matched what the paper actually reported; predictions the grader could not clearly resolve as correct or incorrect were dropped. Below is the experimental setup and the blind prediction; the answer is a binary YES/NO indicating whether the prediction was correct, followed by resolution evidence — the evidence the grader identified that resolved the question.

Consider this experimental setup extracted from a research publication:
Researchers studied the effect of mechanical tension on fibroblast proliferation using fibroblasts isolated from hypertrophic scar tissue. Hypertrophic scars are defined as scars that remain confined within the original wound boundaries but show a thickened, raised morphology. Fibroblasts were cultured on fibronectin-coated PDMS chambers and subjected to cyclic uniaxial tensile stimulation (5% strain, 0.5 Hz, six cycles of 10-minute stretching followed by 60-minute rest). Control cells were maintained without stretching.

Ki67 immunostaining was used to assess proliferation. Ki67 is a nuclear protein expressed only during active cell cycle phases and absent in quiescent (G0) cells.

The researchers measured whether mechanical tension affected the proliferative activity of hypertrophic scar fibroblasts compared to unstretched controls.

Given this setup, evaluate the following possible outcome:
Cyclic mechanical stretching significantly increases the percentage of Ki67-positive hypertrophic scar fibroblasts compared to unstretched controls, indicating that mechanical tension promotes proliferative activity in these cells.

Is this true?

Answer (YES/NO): NO